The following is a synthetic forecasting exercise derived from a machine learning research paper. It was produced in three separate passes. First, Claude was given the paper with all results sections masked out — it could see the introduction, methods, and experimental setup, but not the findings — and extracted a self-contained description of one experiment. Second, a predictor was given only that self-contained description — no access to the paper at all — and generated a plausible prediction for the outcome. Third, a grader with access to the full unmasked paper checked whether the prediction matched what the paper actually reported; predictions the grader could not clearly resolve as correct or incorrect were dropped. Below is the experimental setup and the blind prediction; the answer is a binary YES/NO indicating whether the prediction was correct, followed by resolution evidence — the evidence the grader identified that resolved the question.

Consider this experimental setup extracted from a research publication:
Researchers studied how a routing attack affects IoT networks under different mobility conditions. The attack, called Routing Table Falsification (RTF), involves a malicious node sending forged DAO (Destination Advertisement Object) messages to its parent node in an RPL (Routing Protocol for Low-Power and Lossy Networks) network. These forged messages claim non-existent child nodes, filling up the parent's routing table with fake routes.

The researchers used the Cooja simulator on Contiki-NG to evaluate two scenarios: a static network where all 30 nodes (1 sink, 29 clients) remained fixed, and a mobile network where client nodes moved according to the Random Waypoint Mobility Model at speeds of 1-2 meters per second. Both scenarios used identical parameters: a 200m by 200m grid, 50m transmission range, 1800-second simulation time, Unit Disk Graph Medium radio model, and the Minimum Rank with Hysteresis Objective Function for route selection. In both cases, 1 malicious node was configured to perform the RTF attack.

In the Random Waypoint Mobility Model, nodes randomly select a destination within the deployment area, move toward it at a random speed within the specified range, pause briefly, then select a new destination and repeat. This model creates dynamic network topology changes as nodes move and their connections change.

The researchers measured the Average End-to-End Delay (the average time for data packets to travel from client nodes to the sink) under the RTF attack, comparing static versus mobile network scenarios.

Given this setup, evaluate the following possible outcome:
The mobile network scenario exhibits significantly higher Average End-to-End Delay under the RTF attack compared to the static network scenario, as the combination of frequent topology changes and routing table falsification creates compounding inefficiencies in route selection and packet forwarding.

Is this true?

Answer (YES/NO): NO